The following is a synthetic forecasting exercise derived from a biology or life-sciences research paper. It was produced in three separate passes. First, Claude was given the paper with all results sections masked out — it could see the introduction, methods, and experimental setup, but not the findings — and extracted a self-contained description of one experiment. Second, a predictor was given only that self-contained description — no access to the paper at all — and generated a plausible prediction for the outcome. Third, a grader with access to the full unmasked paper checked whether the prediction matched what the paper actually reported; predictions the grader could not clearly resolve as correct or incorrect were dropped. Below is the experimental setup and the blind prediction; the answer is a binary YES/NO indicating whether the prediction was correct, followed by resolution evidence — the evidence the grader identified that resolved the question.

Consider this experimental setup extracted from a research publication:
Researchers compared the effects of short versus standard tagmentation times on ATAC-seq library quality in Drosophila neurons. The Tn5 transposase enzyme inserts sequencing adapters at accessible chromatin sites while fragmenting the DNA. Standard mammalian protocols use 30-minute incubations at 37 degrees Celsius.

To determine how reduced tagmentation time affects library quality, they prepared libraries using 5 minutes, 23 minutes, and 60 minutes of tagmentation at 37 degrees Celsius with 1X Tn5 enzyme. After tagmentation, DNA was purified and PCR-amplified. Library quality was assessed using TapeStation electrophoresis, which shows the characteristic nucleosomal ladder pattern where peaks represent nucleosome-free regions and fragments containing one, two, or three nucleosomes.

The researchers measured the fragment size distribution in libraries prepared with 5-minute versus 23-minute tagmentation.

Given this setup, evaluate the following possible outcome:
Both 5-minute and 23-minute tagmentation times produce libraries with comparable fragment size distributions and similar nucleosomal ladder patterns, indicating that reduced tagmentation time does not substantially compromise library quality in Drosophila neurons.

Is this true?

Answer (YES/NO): NO